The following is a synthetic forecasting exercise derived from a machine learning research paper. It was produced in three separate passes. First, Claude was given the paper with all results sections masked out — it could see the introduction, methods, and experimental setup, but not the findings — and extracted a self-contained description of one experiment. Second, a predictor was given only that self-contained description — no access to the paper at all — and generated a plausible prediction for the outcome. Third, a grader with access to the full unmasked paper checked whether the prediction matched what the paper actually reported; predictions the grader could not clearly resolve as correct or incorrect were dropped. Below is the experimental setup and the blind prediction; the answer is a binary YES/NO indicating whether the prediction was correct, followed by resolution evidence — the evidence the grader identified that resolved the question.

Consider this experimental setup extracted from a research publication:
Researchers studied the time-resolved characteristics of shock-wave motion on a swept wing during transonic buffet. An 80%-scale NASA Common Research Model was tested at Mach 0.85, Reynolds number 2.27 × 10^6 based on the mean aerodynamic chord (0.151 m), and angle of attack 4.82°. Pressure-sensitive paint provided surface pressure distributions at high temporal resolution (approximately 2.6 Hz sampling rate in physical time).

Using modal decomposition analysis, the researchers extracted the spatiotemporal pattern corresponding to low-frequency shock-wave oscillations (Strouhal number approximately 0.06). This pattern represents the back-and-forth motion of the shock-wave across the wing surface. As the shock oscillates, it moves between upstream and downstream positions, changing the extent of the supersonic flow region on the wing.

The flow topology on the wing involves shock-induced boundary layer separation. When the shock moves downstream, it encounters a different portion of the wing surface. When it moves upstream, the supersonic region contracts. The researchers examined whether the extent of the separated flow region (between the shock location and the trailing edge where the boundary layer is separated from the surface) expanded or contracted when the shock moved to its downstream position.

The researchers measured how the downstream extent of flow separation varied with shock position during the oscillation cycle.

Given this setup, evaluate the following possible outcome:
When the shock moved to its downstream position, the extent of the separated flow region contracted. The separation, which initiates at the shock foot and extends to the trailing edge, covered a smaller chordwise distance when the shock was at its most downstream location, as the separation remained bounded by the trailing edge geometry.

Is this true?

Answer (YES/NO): NO